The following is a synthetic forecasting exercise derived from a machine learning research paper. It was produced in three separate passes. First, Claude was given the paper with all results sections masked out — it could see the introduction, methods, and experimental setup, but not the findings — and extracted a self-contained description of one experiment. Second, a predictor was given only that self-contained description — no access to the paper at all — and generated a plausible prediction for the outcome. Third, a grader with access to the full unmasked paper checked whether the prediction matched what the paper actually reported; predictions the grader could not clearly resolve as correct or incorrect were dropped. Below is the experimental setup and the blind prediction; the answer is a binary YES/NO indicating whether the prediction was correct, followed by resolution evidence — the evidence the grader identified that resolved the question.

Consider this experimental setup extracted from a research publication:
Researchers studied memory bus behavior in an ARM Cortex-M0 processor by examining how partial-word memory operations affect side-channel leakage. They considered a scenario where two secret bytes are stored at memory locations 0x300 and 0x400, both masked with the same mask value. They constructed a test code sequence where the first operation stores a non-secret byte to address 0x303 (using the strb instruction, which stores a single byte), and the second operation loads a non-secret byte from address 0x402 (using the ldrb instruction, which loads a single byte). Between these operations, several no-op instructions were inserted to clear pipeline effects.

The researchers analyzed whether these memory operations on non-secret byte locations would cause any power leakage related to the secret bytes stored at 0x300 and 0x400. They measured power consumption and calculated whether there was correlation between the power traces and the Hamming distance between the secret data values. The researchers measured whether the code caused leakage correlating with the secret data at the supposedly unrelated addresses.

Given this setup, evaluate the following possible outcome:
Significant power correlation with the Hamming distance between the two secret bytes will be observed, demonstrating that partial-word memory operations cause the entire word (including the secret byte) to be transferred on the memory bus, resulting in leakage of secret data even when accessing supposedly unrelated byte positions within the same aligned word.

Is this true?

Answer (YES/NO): YES